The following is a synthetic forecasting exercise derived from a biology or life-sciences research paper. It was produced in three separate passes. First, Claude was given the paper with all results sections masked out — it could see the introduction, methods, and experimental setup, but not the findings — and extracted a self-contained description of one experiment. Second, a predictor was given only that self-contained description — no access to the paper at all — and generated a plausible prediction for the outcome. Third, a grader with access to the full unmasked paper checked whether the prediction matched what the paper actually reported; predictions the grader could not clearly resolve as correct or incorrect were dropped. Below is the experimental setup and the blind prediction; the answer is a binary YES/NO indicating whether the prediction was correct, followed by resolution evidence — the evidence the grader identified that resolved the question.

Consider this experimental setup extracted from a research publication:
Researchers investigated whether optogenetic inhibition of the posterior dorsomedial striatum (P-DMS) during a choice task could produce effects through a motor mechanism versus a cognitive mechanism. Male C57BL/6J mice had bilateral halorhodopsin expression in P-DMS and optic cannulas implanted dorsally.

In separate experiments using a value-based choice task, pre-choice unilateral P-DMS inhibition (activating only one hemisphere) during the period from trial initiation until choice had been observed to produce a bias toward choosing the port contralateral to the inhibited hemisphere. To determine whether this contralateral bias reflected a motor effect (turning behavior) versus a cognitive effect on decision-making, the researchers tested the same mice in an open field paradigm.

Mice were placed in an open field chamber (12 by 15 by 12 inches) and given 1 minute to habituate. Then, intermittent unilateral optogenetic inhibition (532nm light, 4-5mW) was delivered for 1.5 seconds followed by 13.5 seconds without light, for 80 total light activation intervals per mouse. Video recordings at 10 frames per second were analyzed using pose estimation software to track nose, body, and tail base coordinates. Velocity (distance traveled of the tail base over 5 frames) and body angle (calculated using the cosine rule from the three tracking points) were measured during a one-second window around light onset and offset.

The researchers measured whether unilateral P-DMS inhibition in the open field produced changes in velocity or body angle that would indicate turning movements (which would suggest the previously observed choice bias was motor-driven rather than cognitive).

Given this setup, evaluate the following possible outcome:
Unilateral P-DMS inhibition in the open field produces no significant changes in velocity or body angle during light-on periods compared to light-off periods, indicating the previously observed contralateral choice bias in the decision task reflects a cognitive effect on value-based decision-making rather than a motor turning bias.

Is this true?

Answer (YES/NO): YES